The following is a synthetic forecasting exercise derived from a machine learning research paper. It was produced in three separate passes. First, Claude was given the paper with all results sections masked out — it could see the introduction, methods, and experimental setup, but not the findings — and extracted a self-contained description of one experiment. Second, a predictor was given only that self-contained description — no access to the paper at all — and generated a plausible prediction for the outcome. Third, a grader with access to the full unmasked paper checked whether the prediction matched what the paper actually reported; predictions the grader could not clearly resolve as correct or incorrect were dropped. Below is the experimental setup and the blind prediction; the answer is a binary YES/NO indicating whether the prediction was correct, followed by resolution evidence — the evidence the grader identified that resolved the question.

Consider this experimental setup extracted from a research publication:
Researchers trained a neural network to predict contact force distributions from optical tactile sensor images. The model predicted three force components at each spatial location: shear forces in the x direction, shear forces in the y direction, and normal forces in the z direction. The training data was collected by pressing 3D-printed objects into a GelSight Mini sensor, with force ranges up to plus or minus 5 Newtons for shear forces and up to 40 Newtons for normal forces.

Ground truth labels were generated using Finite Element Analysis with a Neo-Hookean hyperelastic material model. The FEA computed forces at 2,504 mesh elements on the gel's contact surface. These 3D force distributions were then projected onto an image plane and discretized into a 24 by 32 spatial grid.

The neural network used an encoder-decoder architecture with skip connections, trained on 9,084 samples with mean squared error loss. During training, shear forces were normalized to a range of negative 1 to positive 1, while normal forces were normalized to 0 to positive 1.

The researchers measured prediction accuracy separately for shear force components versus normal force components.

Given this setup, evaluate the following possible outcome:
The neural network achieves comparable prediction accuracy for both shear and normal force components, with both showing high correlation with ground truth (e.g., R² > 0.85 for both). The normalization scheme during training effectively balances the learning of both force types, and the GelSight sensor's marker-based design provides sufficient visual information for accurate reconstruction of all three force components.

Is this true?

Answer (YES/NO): NO